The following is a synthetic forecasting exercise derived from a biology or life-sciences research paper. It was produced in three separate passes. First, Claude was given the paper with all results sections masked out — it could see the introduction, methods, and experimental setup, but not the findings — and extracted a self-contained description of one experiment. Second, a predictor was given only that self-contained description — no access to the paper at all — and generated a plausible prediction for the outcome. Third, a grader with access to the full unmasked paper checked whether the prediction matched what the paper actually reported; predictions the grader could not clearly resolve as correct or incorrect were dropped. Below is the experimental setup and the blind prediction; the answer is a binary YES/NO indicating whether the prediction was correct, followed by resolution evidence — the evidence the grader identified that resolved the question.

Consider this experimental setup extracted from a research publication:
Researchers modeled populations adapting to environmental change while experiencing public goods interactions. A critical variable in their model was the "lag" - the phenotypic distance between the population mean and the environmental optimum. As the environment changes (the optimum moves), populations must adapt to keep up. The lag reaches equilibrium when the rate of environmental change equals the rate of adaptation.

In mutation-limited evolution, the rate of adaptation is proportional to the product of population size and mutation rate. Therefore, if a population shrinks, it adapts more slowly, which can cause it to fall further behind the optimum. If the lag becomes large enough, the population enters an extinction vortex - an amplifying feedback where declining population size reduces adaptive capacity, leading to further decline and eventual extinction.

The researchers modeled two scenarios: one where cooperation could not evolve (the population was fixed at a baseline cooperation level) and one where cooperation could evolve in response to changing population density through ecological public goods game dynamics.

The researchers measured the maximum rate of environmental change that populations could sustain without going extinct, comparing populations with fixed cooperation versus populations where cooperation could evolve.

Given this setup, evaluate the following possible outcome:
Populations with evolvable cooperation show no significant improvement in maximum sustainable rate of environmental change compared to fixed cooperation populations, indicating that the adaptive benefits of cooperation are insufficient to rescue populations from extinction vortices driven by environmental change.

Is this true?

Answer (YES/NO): NO